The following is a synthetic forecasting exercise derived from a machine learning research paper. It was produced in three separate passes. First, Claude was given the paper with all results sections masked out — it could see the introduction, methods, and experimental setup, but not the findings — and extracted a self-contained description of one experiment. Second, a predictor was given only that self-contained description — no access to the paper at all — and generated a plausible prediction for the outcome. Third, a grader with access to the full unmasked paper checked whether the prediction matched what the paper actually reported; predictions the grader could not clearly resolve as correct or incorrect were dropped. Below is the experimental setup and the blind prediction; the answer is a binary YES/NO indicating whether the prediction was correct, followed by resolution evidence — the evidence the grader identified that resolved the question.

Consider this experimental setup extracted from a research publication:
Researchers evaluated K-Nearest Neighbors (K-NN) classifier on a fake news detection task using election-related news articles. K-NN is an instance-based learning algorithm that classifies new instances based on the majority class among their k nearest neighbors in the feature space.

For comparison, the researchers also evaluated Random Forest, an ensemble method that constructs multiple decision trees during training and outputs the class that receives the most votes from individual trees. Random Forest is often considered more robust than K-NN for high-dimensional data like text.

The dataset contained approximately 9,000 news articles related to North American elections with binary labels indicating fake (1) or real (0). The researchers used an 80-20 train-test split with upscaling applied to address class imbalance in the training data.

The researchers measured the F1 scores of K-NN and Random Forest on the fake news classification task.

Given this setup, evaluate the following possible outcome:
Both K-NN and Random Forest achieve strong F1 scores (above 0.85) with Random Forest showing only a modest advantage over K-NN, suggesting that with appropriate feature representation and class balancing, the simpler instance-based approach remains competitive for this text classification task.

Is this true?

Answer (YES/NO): NO